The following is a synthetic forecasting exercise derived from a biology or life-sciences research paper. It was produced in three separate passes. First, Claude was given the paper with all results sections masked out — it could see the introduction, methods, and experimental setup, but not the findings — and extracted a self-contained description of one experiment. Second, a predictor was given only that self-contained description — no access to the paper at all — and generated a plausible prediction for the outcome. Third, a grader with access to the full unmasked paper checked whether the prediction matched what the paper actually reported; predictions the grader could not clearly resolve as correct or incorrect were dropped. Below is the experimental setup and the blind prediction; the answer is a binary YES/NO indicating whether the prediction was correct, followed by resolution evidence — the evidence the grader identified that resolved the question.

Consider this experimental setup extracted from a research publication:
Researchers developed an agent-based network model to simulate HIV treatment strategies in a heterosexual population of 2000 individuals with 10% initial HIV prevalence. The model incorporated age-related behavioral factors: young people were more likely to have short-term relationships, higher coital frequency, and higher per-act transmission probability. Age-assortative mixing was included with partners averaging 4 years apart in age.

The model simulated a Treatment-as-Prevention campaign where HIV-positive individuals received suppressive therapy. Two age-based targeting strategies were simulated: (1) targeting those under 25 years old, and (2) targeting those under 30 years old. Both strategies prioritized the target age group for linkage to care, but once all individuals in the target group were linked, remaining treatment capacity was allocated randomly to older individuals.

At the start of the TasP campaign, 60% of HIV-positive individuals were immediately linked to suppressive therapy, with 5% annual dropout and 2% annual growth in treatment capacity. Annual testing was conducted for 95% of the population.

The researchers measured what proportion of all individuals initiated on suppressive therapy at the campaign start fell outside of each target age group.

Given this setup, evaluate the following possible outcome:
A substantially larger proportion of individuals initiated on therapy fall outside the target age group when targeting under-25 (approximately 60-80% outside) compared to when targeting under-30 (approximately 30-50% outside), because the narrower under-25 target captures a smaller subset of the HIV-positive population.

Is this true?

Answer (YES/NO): YES